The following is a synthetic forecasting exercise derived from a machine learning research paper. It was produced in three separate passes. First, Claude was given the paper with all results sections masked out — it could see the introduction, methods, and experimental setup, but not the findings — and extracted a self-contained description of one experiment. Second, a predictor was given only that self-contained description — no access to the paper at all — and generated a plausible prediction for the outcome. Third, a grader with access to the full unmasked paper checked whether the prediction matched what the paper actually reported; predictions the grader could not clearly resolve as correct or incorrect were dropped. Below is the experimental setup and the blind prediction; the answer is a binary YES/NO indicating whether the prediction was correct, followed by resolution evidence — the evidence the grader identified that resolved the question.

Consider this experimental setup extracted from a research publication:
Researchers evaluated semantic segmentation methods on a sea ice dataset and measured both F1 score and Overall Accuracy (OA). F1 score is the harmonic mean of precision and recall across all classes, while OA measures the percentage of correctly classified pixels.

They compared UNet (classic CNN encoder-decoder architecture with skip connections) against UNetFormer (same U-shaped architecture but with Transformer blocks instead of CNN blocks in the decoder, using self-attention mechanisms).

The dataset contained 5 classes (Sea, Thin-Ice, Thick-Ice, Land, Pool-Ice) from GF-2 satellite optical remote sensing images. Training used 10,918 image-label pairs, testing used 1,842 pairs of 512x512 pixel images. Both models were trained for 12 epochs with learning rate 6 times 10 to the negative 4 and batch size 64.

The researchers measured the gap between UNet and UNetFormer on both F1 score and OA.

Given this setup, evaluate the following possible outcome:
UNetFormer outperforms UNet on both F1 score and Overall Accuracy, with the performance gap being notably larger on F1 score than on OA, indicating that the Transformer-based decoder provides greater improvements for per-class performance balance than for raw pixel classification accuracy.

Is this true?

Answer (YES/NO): YES